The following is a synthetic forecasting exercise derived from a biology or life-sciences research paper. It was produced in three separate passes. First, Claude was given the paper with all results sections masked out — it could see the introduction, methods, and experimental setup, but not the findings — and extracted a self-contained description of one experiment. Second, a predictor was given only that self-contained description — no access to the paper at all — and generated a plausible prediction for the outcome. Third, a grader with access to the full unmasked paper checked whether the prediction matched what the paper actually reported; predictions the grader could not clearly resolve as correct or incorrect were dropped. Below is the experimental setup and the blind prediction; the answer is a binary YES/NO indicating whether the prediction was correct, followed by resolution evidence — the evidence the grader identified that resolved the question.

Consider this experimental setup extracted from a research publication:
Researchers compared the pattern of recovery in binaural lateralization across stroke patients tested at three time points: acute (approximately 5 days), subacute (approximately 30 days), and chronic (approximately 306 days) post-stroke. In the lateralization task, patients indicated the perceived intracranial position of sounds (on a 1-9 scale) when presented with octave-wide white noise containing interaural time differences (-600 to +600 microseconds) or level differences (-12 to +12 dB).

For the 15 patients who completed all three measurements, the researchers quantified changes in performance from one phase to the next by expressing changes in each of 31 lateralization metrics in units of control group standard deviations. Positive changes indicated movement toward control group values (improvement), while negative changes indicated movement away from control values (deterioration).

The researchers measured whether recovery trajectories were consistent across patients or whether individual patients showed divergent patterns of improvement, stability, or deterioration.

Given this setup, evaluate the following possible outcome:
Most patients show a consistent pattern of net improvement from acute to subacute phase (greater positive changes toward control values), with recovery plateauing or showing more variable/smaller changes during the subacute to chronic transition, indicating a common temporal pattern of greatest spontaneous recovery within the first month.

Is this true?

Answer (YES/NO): NO